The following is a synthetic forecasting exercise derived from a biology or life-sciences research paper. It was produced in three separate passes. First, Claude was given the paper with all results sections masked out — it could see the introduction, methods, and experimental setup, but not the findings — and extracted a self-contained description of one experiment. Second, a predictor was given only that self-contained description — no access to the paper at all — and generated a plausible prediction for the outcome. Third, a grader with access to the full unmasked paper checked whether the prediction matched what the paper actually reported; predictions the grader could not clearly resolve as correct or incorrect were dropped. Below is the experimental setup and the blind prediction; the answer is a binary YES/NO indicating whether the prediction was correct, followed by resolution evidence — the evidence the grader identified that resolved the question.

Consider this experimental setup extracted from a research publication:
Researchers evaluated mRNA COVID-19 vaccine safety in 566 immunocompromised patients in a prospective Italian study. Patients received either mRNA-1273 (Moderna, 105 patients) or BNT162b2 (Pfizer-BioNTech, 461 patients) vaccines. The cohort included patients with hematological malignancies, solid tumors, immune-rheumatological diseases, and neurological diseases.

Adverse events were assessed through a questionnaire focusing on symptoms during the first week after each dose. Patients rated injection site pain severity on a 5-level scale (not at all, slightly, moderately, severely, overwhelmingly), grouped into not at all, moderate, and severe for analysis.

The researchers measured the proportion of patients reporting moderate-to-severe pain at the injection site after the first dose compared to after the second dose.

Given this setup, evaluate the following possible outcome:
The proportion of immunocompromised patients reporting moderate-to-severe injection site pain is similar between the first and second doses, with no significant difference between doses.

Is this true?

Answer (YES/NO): NO